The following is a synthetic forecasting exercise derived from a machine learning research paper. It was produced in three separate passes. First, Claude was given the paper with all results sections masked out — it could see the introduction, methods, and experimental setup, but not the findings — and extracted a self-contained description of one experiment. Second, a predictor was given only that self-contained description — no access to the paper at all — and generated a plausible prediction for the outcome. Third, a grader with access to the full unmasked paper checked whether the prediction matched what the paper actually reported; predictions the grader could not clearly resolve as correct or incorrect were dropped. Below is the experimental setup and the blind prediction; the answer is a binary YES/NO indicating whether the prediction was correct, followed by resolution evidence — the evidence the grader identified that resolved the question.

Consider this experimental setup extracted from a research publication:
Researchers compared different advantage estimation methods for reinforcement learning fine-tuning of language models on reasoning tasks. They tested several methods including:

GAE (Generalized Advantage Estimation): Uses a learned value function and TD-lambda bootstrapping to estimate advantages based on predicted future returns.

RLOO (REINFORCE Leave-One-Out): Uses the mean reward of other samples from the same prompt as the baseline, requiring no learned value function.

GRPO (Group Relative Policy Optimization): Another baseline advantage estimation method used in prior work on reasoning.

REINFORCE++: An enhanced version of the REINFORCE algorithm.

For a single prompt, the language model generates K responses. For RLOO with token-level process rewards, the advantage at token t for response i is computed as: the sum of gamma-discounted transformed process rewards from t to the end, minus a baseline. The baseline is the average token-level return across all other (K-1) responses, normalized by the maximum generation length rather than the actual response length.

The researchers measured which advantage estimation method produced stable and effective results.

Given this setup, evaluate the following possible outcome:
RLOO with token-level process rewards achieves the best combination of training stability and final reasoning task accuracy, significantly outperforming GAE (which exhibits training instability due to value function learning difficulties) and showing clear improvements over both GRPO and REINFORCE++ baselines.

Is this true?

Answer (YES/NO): NO